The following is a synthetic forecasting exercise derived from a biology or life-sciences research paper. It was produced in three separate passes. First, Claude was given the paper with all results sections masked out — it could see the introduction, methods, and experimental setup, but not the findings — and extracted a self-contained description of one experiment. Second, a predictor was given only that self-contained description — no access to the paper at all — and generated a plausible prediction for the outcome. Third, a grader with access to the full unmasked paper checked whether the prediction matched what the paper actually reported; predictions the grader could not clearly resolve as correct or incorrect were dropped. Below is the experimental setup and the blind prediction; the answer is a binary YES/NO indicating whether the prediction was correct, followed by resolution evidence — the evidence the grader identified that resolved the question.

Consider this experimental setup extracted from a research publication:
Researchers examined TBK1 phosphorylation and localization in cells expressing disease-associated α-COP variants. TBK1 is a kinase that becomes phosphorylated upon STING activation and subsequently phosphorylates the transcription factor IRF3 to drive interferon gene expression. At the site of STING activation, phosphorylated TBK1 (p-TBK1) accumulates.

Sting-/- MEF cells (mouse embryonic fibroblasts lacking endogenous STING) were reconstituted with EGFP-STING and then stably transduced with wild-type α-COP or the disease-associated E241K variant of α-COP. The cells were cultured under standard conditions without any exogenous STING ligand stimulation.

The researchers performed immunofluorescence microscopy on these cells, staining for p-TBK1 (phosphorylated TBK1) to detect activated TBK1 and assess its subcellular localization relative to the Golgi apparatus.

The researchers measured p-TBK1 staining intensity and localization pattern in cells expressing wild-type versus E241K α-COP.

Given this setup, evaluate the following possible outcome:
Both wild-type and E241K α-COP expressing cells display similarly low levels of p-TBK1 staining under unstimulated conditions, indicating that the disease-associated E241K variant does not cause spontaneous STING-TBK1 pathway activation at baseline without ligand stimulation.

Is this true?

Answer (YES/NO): NO